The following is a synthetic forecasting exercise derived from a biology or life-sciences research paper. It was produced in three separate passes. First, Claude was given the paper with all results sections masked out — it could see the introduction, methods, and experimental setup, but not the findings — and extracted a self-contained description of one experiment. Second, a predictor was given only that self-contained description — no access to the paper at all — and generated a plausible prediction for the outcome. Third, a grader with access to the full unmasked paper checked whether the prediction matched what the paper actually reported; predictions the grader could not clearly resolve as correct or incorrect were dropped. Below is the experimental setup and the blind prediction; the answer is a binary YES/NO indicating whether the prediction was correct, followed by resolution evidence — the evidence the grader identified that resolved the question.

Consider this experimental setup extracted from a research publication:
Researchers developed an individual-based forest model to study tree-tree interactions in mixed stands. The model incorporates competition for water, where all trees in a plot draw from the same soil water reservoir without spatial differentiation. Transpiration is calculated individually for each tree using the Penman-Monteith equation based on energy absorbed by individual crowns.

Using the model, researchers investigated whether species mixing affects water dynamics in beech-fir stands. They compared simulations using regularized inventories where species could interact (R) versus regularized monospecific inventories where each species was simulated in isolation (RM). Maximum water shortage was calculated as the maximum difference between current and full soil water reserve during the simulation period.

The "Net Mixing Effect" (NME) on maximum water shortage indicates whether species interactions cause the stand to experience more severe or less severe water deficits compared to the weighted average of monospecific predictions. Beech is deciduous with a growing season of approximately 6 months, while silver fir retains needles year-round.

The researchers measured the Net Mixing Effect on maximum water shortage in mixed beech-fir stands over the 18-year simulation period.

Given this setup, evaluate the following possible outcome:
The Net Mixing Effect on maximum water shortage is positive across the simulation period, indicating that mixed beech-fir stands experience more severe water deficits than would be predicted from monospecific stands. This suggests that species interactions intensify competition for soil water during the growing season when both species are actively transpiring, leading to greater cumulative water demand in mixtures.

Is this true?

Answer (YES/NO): YES